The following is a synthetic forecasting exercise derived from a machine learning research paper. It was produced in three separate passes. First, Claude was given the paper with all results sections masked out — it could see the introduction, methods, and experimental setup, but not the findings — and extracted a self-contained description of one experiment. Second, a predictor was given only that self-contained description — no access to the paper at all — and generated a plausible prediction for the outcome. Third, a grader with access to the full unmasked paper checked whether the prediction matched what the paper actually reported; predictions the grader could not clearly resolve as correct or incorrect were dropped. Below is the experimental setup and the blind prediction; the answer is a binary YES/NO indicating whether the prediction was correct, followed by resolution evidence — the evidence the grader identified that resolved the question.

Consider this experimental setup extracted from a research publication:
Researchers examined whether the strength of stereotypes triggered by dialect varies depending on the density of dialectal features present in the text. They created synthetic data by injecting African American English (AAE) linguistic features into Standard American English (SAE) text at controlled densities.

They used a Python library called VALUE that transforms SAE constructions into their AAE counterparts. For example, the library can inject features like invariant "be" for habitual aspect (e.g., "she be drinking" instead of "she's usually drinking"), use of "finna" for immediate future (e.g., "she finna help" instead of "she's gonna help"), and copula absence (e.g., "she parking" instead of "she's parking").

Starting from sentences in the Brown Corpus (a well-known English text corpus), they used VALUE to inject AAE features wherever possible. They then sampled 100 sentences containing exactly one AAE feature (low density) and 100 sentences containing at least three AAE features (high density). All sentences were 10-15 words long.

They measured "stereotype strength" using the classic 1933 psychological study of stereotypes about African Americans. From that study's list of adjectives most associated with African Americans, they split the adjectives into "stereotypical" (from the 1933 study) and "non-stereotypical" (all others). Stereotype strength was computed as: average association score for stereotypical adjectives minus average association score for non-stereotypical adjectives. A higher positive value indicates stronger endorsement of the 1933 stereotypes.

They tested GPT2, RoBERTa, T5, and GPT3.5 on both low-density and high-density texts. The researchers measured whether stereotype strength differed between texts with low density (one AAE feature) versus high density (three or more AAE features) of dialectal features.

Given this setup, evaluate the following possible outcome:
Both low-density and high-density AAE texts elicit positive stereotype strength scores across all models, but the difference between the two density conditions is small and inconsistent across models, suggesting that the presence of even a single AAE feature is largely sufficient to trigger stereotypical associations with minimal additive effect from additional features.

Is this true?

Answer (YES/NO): NO